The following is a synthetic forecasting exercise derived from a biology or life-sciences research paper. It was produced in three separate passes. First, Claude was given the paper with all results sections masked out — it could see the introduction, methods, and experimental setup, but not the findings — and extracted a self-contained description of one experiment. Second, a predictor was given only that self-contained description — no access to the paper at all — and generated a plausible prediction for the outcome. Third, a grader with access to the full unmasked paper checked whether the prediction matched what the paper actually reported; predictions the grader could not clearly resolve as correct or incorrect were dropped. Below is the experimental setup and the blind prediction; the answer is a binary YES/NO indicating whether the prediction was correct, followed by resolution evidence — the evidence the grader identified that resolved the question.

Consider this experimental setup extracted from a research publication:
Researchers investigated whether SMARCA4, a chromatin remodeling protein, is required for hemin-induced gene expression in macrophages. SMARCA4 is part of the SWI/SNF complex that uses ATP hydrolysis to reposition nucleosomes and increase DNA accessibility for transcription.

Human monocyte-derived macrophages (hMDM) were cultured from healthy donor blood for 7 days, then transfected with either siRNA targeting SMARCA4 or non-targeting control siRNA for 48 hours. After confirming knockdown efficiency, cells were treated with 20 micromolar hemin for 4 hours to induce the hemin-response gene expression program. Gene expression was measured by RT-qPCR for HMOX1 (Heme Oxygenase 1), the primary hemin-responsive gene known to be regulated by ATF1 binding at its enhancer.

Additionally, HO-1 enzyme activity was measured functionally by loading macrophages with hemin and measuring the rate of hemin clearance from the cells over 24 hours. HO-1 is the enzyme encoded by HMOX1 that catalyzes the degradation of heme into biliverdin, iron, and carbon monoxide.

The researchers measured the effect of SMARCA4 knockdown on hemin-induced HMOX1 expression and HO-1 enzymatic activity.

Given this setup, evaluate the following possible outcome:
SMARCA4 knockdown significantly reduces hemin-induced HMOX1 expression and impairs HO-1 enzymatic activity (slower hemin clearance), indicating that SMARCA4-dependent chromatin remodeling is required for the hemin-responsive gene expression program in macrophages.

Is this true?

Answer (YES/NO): YES